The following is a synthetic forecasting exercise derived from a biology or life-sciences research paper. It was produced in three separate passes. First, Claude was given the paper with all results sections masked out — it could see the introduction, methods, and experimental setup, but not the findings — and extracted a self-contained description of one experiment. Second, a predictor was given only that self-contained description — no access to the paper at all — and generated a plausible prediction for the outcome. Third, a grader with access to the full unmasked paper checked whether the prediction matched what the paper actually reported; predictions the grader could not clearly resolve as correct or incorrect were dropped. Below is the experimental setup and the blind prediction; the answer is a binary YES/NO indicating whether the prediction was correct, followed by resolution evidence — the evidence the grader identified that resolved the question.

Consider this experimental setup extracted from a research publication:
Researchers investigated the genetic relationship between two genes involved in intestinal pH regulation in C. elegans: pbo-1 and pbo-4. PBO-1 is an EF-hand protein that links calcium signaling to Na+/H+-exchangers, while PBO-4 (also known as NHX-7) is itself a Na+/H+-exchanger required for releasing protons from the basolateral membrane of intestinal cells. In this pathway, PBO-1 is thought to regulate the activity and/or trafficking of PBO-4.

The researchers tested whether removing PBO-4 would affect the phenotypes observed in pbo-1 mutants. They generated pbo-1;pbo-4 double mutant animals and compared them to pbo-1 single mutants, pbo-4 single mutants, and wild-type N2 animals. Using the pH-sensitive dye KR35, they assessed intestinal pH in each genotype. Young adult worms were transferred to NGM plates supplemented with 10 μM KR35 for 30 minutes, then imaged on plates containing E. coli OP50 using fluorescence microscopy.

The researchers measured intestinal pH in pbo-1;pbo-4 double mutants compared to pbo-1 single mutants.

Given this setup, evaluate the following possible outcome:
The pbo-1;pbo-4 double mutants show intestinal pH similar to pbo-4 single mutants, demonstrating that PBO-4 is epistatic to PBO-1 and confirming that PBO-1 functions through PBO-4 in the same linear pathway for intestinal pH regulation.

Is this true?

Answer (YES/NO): YES